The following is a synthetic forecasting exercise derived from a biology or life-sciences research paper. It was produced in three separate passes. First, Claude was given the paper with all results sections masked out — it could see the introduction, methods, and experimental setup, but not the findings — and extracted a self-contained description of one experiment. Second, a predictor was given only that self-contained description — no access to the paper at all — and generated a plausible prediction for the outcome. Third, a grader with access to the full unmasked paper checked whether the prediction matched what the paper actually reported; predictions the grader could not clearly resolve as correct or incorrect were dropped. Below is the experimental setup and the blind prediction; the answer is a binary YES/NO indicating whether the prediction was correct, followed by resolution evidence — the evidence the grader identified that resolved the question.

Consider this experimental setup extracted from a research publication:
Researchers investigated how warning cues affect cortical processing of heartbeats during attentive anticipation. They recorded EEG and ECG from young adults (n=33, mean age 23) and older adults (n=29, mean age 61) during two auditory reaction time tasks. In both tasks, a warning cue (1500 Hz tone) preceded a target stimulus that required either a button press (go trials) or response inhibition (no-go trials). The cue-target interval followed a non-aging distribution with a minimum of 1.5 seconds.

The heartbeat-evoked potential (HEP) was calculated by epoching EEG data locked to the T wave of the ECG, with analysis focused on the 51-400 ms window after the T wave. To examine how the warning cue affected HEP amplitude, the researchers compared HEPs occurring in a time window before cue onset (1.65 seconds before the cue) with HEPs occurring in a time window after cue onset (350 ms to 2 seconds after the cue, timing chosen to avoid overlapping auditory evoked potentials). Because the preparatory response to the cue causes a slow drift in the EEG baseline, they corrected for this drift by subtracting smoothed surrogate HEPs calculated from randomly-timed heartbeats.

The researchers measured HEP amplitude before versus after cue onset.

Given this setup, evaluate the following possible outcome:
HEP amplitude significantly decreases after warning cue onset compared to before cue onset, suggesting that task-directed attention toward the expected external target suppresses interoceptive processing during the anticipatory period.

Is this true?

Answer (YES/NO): NO